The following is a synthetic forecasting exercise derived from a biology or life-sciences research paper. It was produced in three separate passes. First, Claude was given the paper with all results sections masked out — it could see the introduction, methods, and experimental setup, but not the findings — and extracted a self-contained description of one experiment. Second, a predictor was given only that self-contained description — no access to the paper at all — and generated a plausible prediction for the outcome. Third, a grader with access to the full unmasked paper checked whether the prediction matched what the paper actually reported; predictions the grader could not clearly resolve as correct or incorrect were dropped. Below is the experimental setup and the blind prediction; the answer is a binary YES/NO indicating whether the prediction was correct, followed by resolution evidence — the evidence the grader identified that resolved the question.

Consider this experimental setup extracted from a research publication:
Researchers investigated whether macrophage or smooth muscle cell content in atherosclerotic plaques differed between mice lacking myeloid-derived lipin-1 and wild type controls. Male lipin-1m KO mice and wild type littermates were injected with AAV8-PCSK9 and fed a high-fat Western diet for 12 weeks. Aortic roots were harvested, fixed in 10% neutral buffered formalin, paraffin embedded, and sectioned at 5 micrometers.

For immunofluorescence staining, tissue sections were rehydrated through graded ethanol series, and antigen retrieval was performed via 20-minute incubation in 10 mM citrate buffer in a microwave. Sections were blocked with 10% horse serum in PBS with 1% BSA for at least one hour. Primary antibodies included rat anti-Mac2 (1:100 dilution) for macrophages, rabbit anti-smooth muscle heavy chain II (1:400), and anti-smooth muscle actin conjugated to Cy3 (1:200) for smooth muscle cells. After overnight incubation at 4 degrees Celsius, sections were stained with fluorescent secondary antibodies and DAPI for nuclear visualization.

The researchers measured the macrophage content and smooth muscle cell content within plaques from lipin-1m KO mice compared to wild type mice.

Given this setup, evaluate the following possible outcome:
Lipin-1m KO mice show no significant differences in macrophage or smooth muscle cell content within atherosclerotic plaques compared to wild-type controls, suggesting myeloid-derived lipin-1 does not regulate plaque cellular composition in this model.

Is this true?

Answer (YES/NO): YES